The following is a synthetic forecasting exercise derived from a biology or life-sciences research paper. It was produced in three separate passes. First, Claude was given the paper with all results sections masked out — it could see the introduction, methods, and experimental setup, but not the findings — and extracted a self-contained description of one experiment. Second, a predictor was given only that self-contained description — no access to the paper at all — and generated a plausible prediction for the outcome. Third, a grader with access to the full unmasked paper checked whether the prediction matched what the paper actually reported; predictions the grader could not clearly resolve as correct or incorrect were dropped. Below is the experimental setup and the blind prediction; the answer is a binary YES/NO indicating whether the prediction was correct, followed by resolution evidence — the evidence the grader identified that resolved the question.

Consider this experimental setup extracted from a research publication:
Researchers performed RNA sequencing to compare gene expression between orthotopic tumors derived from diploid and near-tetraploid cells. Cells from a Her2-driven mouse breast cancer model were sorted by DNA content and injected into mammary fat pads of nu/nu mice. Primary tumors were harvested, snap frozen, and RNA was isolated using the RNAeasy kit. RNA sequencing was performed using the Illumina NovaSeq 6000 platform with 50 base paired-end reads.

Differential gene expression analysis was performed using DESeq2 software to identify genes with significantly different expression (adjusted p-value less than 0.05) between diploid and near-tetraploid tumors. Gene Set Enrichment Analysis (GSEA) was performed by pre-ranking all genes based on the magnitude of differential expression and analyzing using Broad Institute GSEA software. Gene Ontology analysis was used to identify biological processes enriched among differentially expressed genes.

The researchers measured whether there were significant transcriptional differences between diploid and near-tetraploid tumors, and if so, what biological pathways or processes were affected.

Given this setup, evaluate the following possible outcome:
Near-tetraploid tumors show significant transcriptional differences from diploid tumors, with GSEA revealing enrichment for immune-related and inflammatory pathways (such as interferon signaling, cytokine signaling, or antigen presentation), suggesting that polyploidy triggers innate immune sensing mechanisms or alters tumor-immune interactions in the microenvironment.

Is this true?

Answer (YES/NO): YES